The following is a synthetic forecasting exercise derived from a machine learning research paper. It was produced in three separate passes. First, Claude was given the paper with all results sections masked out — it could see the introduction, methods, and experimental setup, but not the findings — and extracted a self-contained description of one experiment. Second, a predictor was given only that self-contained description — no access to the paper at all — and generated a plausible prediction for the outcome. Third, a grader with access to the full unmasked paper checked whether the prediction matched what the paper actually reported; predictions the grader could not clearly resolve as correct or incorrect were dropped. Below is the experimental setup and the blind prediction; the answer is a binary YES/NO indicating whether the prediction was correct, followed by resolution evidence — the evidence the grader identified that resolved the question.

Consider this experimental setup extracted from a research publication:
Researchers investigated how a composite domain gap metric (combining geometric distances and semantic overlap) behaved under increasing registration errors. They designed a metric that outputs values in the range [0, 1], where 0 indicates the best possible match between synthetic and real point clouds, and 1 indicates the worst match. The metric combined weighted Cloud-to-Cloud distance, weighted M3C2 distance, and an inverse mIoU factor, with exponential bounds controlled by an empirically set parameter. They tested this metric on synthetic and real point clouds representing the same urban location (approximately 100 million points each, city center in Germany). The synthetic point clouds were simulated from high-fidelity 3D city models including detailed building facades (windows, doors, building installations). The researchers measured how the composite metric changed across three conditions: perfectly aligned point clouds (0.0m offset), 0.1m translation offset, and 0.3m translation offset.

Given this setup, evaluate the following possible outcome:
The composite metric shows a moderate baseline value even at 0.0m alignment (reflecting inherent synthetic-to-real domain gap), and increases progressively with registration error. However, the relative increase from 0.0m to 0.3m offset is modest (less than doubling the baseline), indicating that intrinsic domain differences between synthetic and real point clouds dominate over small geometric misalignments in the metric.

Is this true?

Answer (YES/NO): NO